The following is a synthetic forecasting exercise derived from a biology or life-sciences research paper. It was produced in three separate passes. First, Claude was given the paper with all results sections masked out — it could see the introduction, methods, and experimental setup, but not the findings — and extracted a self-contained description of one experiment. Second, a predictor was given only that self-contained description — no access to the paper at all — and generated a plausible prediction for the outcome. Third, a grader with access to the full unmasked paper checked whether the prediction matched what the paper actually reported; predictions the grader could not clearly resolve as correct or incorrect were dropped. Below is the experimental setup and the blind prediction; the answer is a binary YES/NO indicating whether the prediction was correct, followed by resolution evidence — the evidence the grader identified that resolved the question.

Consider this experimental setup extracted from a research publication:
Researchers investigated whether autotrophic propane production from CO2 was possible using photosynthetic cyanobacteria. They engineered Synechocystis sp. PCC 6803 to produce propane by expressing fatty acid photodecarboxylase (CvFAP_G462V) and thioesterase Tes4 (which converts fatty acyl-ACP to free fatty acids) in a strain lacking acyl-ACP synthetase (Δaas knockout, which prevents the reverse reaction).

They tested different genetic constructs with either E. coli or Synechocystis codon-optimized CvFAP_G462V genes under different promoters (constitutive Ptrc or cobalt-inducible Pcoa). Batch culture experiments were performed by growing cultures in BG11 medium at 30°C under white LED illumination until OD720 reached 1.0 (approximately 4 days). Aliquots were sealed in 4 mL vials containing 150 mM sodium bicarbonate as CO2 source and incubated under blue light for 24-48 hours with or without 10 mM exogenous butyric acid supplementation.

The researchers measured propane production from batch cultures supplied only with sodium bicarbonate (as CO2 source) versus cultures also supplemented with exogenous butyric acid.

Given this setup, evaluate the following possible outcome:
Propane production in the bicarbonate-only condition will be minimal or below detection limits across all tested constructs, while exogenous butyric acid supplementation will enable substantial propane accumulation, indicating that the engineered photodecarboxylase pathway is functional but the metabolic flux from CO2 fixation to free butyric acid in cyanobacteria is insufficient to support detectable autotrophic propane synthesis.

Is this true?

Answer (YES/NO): NO